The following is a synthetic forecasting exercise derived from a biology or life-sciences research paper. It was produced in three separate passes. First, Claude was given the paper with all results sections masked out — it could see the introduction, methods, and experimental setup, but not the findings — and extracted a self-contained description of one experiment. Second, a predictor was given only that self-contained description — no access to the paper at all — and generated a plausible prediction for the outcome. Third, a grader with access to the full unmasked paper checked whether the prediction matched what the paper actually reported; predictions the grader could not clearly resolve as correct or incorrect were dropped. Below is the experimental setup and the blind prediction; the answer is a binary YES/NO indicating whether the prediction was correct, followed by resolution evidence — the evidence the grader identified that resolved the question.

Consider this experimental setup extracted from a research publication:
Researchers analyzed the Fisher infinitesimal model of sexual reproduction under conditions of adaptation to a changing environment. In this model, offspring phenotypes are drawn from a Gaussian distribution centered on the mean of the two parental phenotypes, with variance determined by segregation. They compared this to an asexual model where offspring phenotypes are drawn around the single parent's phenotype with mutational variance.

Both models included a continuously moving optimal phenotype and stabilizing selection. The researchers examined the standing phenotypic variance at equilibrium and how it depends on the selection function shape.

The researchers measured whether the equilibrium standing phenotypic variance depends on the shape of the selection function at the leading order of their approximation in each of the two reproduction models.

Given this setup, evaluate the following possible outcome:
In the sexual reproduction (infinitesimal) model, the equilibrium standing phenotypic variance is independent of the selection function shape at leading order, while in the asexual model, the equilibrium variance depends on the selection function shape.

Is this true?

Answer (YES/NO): YES